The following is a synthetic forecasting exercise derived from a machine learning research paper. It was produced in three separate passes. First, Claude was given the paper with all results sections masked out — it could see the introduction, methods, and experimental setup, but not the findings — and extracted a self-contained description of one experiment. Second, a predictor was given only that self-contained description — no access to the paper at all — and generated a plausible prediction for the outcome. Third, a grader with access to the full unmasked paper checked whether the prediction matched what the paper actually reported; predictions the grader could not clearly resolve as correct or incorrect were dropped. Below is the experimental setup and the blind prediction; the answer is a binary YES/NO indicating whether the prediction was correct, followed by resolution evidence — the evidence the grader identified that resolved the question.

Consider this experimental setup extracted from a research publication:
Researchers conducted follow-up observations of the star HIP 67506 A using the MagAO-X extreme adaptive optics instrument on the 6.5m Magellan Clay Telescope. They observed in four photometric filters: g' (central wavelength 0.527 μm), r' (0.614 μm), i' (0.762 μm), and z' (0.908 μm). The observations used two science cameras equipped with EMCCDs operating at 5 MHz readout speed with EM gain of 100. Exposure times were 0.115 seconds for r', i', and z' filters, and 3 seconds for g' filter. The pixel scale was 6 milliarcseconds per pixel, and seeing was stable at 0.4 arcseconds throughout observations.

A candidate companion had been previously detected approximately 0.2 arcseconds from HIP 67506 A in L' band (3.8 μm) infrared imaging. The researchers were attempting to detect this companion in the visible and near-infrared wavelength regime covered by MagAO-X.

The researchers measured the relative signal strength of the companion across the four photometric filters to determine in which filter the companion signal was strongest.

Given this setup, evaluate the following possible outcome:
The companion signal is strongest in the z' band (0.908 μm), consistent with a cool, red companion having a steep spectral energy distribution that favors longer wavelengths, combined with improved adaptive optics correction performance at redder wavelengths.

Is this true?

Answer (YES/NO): YES